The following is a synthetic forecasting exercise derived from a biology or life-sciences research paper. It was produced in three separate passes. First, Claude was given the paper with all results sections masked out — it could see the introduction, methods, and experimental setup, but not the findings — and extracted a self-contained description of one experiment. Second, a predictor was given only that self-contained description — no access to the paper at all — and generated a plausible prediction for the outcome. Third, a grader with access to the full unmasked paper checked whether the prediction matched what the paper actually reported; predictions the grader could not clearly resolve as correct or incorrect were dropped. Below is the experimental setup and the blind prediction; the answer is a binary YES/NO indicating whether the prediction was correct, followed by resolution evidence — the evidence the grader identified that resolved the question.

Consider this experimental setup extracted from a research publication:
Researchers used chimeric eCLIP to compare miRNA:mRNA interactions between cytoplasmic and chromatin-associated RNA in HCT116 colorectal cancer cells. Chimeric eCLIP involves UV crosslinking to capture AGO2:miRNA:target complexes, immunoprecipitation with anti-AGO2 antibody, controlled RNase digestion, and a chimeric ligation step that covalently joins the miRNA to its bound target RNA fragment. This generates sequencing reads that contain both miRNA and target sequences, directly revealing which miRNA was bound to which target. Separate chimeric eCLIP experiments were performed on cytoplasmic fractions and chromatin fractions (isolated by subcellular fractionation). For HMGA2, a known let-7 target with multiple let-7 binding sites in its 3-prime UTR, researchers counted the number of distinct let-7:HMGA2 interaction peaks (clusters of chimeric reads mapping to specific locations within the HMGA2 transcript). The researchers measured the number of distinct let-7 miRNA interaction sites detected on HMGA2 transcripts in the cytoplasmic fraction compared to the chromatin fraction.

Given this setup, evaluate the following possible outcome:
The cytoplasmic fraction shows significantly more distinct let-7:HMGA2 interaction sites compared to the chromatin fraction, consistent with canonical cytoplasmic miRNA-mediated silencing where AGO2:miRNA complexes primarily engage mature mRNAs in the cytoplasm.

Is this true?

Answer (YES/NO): NO